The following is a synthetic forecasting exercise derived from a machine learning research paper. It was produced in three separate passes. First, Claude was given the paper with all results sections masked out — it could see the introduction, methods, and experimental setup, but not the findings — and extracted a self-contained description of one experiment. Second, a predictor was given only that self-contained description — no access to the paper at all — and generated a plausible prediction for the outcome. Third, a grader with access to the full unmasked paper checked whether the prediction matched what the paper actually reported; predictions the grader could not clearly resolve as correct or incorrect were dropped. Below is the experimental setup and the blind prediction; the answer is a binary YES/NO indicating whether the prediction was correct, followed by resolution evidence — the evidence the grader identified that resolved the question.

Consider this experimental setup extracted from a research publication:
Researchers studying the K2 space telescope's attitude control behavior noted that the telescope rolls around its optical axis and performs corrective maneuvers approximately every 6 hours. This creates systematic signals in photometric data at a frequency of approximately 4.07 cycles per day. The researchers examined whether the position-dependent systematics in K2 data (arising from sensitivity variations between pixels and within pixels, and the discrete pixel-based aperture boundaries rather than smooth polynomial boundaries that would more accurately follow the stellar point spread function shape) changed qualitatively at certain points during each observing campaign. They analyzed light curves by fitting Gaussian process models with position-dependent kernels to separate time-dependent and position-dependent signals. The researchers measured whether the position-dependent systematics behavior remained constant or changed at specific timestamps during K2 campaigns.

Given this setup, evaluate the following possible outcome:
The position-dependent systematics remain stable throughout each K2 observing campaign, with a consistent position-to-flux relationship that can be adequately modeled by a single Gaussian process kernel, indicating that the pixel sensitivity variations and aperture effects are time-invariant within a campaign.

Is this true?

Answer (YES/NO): NO